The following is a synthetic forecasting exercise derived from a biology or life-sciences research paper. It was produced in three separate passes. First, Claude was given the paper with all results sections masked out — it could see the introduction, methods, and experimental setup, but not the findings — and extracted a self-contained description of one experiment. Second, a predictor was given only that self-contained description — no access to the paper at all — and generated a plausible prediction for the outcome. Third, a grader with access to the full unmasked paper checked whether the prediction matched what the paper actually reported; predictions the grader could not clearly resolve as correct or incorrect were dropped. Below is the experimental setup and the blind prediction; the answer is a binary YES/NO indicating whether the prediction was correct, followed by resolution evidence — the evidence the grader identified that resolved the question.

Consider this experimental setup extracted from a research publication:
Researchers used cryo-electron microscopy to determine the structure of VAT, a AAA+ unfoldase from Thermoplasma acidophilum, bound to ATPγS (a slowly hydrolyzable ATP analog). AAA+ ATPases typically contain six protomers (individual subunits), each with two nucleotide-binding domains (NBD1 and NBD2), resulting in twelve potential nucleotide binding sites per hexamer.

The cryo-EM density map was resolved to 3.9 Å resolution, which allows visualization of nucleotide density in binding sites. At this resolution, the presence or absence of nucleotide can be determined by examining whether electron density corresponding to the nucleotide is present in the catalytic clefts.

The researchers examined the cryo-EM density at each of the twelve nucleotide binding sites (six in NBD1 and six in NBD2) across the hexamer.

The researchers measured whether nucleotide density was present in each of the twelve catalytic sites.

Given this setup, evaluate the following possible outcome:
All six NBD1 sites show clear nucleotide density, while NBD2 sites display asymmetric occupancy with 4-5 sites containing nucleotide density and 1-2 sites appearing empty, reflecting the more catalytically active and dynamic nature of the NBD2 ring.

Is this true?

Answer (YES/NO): NO